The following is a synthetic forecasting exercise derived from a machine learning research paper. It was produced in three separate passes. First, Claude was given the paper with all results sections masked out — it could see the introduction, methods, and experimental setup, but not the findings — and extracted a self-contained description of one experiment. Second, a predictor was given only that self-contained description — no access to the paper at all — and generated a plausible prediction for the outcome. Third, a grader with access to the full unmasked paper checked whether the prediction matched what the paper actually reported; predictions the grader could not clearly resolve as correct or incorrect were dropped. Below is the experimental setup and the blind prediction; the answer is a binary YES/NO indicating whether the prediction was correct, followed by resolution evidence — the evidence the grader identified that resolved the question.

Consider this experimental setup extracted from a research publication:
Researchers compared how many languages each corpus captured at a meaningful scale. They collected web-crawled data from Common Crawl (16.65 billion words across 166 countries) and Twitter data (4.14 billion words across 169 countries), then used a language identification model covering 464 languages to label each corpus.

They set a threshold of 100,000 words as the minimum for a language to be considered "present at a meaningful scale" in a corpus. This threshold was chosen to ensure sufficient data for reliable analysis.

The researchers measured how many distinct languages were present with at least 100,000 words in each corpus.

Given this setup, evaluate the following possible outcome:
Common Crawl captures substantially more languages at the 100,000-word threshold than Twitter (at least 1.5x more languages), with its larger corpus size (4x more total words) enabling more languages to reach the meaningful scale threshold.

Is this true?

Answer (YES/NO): YES